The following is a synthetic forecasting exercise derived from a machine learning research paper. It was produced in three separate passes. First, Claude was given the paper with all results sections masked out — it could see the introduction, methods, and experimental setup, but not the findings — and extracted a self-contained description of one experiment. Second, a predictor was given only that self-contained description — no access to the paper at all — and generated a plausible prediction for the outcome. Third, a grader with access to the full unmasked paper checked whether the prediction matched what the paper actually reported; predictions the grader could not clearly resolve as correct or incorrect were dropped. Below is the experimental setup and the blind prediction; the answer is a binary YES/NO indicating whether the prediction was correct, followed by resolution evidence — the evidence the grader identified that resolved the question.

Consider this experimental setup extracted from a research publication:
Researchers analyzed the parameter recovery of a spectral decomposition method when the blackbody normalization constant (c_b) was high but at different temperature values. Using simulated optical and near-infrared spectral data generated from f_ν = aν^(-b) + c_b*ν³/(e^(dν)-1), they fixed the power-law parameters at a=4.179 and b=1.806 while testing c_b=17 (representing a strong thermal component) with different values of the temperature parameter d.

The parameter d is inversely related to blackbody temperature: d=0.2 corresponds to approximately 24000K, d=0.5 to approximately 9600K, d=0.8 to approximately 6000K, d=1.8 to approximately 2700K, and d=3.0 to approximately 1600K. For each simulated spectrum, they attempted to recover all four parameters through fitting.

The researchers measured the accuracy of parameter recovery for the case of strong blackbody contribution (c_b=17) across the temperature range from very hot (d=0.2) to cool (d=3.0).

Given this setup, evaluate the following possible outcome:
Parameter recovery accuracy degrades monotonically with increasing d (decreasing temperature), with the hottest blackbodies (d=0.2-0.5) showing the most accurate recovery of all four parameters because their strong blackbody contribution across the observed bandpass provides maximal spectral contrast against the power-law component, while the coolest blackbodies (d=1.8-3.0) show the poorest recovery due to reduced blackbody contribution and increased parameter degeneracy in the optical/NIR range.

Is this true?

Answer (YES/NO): NO